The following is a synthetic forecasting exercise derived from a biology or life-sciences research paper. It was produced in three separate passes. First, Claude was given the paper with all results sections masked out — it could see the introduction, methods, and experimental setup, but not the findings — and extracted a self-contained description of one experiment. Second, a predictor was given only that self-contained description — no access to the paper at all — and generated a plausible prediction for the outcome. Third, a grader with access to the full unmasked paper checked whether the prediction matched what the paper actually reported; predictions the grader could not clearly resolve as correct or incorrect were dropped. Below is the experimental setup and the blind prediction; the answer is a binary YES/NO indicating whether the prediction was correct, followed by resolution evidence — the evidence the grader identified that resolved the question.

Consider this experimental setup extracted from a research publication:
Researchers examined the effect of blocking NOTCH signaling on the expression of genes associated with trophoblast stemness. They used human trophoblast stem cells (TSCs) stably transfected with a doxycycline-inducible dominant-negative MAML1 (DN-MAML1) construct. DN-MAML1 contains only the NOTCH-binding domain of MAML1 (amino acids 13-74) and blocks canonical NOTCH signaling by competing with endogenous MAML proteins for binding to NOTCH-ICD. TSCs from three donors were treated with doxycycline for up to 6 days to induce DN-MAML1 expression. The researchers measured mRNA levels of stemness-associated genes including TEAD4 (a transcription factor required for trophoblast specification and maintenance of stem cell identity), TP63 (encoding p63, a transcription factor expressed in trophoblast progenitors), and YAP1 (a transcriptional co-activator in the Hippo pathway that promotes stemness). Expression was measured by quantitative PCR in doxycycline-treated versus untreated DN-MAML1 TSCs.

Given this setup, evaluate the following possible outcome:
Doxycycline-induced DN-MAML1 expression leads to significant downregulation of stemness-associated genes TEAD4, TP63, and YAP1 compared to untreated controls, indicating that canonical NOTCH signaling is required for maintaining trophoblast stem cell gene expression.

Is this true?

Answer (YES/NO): NO